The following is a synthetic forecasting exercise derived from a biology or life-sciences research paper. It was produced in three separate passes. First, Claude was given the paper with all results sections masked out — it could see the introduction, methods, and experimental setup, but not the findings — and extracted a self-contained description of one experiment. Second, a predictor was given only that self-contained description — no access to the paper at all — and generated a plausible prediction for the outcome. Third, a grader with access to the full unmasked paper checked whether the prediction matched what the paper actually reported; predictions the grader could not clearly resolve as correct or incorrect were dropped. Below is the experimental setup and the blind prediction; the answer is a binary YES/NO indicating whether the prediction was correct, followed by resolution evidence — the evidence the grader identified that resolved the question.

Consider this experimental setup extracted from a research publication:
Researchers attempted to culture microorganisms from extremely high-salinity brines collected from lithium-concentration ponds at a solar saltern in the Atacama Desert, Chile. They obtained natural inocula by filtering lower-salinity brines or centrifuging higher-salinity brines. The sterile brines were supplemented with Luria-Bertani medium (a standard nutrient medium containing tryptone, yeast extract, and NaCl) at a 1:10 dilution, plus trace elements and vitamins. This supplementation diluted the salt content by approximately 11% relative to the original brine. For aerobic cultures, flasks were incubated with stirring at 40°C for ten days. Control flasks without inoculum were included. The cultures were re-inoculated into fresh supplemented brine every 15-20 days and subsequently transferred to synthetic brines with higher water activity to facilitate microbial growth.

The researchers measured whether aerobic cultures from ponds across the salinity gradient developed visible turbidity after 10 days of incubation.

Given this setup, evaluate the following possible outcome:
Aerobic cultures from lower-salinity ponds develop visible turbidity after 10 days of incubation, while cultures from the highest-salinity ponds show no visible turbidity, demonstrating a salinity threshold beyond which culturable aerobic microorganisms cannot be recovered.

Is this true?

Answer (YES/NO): NO